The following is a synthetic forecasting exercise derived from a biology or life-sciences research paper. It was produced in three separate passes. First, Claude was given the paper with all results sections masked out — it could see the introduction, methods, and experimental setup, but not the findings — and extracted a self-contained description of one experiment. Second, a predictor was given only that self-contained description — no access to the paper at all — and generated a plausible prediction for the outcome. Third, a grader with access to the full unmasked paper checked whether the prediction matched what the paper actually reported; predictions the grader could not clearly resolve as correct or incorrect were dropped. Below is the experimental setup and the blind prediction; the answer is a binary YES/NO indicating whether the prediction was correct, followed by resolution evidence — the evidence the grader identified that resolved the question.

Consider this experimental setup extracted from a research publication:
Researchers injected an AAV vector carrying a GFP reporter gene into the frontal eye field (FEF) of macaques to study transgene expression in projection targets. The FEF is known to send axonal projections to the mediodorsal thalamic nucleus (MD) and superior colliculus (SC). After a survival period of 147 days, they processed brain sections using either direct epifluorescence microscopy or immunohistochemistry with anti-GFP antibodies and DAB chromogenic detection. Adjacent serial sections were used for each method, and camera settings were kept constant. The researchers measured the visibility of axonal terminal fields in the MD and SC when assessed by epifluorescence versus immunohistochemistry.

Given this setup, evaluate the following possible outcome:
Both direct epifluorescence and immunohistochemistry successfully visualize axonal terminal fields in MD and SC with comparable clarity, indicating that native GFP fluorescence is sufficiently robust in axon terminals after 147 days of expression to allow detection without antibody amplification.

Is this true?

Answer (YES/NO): NO